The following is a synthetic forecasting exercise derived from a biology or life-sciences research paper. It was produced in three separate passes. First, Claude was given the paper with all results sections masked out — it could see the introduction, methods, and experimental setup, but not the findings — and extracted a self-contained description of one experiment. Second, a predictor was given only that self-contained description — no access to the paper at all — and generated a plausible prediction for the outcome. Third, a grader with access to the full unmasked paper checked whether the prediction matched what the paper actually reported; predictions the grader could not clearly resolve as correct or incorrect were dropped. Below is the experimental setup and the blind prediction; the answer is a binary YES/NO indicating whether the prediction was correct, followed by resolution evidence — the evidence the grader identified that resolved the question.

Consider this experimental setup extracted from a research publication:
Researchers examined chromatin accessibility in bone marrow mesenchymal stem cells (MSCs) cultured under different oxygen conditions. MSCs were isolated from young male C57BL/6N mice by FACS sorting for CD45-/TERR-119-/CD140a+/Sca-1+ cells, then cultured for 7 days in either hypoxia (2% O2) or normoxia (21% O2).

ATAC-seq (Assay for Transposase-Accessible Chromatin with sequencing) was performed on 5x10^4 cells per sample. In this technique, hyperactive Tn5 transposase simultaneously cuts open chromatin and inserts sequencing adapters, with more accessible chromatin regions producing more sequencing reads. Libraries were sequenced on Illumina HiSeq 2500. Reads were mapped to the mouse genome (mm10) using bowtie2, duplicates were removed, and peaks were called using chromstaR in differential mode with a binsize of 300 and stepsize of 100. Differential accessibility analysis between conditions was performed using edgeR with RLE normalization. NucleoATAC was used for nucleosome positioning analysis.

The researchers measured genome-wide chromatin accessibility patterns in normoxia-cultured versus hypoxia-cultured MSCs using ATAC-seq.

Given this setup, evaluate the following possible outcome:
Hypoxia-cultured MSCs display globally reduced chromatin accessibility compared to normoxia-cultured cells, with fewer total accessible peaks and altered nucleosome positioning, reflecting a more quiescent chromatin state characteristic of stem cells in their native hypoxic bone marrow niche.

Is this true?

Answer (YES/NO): NO